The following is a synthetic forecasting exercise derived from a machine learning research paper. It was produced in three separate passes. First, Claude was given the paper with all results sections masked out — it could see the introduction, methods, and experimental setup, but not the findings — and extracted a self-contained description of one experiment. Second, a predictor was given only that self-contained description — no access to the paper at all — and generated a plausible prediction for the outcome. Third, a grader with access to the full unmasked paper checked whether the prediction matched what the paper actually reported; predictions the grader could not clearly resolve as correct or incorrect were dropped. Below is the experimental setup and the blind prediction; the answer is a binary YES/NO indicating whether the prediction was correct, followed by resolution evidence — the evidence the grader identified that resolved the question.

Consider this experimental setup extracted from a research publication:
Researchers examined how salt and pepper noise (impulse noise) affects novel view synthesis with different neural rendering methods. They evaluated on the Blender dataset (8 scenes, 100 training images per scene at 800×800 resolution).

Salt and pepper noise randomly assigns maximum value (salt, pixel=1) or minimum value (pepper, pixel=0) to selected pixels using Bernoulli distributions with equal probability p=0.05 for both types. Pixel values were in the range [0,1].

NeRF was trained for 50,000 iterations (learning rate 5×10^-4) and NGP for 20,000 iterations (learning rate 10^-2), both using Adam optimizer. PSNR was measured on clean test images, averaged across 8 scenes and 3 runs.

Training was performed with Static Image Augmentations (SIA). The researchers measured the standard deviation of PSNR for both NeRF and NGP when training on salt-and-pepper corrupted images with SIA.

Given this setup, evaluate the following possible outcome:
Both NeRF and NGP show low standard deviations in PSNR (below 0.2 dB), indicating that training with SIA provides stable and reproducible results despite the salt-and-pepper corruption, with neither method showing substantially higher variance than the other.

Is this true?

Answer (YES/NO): NO